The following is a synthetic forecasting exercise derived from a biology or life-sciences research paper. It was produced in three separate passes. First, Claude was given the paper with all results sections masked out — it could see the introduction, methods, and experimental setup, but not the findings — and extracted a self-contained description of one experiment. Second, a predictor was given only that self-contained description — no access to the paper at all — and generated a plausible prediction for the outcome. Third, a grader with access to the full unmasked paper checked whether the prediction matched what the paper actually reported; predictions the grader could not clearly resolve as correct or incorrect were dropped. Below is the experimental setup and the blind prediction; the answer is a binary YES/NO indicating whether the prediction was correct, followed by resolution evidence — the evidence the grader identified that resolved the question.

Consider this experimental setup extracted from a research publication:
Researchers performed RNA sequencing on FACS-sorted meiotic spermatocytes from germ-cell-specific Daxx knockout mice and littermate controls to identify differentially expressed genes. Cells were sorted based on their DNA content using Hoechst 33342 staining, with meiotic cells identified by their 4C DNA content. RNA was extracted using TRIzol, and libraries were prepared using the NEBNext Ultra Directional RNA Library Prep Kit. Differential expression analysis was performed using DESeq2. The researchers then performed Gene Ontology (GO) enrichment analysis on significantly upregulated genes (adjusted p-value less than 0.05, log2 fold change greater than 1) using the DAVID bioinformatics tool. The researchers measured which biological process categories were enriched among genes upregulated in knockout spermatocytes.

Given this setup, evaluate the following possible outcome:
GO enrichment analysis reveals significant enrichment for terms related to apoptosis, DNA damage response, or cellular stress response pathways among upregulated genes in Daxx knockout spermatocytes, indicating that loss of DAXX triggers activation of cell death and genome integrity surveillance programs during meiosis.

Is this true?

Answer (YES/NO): YES